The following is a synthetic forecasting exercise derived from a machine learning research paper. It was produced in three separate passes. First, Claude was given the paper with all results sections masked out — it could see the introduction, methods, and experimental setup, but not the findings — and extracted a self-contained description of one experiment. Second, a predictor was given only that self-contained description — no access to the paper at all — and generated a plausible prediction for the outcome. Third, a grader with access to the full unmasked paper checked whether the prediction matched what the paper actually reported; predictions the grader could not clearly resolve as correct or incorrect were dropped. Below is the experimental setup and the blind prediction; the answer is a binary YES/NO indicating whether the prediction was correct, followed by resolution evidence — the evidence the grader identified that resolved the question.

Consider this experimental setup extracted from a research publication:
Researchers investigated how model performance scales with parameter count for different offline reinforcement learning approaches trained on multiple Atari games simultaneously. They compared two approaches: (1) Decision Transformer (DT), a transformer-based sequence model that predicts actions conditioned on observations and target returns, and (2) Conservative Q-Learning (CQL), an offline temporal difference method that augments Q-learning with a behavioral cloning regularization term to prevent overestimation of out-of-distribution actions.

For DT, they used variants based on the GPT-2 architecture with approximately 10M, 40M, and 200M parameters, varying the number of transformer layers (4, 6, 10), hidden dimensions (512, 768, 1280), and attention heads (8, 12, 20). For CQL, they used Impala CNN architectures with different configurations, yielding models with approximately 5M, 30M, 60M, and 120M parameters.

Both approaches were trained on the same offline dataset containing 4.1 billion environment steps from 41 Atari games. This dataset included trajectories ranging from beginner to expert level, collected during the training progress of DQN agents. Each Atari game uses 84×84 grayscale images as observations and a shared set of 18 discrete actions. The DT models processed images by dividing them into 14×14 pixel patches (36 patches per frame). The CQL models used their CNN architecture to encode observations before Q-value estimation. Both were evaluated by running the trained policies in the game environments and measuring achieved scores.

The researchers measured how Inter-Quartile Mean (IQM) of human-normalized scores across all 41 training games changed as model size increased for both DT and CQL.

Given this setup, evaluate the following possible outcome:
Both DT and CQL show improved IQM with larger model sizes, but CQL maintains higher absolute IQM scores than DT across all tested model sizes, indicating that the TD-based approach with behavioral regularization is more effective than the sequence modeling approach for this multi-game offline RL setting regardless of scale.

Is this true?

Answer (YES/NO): NO